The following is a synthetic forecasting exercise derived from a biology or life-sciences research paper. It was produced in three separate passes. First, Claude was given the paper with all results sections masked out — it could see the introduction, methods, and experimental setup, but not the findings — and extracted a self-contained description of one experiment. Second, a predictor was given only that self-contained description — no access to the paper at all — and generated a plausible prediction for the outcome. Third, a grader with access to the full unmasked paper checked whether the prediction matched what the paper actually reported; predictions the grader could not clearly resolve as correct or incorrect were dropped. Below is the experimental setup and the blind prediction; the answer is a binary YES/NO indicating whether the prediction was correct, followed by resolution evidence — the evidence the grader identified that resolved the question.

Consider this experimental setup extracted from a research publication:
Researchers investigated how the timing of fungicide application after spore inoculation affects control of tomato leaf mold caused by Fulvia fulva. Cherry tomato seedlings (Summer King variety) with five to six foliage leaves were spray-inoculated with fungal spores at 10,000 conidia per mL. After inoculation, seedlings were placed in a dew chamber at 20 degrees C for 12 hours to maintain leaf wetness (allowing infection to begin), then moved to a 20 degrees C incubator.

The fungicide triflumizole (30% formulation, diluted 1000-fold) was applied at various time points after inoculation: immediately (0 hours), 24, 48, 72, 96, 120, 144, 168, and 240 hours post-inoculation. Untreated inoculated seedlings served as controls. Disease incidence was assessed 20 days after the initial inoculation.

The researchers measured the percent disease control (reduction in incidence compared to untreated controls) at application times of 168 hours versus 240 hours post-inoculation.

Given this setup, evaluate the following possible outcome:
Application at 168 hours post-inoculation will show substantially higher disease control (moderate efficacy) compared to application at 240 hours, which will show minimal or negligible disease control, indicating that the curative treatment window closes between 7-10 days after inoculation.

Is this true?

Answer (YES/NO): NO